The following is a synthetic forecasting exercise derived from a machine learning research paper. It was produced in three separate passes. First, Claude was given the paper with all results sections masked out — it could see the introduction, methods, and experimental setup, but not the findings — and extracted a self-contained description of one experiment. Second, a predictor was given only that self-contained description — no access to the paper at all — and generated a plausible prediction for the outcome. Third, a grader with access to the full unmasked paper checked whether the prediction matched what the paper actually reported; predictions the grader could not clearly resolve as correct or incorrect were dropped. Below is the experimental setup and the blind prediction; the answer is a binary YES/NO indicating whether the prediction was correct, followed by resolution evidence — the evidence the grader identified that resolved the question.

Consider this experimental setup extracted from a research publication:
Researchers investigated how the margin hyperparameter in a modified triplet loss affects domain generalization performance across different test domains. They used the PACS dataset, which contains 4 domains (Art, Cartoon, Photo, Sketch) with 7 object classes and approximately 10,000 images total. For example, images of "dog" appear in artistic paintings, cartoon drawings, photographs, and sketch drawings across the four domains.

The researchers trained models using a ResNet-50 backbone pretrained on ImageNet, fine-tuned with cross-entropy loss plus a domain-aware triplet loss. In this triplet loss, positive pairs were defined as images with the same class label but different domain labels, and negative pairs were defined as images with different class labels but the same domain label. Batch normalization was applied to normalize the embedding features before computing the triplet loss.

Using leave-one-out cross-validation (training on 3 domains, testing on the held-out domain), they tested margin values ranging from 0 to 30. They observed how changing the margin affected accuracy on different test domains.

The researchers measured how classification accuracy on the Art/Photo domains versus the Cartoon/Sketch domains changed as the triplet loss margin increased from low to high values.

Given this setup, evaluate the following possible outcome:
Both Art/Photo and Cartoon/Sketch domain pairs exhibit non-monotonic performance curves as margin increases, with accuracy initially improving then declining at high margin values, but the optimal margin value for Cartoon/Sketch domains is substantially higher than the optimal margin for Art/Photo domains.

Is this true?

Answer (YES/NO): NO